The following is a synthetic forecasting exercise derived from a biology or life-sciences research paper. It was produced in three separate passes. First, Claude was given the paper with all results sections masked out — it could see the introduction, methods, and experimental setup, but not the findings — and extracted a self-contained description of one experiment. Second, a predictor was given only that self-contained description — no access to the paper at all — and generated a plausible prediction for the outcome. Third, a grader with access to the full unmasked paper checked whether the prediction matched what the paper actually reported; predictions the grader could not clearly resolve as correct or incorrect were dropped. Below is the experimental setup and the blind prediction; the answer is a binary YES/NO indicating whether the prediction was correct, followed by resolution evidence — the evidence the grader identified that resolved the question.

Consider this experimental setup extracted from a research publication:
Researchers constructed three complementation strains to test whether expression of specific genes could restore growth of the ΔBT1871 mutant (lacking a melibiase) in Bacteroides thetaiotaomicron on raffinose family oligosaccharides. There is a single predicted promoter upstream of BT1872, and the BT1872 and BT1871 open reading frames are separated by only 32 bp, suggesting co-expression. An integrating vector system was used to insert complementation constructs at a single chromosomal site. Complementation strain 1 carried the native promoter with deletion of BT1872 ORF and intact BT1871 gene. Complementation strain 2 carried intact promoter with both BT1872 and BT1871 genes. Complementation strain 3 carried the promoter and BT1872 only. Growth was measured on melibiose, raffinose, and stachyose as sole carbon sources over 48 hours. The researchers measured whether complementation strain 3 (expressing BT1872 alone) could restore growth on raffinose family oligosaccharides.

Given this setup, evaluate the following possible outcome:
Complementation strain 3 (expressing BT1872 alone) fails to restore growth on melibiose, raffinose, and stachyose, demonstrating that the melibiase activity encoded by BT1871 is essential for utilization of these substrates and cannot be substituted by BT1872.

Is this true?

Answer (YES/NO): YES